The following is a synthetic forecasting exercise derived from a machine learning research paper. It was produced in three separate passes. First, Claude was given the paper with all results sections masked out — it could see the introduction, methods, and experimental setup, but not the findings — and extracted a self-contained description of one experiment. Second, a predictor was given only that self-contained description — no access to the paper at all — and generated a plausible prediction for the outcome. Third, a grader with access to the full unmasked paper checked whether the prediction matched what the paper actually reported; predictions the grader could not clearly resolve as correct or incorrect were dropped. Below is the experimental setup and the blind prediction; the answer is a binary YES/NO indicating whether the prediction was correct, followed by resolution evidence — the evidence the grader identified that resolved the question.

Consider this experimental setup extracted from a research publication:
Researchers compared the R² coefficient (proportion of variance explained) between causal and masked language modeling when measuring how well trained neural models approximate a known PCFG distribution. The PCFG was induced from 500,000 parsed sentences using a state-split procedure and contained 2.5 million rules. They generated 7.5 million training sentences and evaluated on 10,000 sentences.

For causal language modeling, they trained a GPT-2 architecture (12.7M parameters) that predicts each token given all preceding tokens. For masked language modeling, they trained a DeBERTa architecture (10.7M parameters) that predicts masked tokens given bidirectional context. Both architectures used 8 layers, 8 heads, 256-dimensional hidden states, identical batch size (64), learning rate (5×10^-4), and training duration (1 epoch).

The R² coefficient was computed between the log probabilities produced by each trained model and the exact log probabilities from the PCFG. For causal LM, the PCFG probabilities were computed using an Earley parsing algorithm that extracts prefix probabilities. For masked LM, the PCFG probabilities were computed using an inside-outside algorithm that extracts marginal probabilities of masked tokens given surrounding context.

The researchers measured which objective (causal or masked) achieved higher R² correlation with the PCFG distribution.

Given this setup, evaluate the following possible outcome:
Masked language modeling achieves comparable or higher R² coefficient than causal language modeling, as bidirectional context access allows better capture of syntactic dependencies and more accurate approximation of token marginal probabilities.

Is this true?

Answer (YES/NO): NO